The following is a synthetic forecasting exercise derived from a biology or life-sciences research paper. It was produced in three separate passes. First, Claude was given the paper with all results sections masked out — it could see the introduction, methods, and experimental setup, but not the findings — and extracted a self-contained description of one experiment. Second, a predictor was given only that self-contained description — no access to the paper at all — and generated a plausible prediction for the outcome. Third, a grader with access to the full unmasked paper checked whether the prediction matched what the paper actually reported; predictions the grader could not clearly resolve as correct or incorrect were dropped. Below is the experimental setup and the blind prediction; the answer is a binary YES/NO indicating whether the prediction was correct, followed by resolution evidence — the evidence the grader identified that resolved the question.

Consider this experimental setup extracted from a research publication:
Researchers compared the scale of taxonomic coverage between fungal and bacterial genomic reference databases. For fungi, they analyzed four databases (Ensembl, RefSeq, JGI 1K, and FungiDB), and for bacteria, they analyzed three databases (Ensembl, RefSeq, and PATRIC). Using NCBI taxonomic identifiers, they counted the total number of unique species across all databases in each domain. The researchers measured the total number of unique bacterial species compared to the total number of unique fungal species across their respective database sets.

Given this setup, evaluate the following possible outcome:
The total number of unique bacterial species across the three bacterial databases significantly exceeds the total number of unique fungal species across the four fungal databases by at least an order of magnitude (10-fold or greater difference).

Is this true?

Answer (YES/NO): YES